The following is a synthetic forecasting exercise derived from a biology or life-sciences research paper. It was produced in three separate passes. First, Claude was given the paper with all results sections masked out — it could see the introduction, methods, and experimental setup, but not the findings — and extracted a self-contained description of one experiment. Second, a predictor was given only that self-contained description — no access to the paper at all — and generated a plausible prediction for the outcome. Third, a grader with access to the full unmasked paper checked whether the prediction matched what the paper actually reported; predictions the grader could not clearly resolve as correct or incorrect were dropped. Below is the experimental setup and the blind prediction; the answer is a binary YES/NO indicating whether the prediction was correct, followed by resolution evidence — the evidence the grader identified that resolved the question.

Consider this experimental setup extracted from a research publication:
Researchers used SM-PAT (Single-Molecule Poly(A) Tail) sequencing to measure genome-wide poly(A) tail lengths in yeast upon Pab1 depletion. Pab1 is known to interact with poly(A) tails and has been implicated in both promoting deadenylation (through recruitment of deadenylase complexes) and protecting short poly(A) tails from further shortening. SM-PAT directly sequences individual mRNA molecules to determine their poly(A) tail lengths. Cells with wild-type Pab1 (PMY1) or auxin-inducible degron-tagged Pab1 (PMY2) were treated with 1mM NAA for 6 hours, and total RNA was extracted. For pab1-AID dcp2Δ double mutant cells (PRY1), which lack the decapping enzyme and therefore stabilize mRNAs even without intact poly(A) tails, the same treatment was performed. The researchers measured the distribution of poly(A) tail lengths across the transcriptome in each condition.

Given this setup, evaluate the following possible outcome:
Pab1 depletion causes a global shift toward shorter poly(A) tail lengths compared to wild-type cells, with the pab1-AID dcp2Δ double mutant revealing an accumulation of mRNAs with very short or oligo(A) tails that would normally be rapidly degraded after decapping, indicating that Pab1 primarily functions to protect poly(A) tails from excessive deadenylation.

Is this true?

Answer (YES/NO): NO